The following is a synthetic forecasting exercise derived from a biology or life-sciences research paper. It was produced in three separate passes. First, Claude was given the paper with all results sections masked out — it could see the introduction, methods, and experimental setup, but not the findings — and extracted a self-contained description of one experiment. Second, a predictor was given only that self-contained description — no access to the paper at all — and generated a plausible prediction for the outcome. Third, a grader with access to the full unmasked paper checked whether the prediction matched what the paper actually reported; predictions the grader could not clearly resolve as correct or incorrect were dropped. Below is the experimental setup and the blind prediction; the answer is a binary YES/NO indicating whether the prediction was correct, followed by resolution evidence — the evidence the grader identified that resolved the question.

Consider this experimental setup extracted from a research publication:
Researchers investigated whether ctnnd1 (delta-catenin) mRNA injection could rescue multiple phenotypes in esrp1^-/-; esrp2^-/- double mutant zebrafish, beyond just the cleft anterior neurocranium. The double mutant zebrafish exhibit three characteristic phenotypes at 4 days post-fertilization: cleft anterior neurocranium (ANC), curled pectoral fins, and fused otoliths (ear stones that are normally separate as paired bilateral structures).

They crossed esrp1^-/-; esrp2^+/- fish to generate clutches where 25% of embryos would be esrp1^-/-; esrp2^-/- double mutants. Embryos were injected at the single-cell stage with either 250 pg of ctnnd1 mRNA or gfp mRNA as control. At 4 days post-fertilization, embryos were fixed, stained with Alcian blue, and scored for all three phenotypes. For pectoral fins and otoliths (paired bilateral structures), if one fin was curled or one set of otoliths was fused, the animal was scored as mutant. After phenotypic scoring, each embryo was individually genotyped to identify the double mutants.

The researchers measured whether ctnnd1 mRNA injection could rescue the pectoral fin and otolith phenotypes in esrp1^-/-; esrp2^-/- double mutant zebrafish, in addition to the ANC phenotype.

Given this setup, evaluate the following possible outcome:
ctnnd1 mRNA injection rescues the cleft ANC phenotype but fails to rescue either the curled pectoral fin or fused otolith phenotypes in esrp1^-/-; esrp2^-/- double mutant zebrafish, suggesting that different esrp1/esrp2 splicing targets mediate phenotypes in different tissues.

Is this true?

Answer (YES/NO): NO